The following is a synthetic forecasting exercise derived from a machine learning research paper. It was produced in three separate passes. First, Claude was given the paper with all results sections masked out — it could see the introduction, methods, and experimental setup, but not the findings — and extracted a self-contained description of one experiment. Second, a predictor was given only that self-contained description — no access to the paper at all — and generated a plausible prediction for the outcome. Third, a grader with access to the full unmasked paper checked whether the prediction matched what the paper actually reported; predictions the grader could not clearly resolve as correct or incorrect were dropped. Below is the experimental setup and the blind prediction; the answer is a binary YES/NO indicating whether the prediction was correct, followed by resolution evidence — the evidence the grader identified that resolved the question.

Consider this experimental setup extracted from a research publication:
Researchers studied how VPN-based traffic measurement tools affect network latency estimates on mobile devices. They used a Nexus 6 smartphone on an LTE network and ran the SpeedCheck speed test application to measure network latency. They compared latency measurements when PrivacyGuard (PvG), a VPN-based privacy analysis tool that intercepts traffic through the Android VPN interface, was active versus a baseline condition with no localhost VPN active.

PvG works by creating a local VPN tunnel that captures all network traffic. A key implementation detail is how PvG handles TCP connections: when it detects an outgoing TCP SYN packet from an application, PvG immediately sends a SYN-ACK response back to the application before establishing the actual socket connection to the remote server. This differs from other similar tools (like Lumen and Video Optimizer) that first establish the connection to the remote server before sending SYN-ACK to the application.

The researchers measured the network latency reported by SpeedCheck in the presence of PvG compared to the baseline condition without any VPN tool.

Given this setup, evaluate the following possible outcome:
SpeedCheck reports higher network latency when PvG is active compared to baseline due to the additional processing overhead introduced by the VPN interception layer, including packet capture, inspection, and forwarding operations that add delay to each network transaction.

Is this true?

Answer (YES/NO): NO